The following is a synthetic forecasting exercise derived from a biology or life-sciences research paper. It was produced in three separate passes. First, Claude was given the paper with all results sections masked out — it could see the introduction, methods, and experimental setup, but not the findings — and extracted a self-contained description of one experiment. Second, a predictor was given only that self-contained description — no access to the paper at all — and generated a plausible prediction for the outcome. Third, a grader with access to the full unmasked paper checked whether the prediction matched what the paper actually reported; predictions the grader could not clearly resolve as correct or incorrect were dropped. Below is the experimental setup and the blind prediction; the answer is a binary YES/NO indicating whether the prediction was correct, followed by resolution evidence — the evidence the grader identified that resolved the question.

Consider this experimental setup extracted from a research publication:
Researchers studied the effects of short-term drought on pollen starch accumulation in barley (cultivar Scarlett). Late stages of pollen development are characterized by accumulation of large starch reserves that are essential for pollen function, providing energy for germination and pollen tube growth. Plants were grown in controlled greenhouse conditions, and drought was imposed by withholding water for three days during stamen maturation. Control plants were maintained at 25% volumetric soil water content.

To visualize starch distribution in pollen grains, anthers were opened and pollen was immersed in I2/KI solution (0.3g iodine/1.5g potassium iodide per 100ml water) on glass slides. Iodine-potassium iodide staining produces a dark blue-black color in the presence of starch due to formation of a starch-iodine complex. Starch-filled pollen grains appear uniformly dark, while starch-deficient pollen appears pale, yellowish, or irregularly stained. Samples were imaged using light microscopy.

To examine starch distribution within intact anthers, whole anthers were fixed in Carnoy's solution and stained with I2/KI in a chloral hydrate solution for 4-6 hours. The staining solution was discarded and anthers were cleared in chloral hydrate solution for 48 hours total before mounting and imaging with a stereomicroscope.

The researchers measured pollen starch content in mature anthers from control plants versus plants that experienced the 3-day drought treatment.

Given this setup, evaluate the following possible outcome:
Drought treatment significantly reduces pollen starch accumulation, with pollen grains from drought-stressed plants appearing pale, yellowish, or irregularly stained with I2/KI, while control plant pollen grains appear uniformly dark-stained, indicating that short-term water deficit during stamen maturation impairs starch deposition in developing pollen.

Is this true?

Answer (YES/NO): YES